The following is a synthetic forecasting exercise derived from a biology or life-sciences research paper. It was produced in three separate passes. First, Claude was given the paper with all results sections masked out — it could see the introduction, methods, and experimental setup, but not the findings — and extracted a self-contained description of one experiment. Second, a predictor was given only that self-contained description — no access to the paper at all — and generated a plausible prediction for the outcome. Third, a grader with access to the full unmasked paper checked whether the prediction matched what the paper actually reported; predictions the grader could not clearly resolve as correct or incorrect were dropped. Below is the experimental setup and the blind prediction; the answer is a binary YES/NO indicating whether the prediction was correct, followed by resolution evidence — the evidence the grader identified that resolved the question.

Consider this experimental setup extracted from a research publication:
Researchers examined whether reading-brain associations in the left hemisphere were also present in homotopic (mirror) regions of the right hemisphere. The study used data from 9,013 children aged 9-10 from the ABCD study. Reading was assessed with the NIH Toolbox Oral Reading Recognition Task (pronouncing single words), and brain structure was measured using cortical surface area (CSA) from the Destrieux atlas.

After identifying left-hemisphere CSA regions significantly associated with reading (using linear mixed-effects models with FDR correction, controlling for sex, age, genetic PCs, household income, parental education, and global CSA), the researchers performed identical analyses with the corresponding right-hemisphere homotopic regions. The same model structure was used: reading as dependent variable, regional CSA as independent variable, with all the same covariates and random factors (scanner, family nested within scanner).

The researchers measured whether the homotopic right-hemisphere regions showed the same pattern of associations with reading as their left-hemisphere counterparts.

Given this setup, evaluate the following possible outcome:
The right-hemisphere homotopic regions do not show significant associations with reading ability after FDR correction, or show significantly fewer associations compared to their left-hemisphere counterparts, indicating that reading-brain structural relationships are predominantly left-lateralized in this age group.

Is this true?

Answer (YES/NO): YES